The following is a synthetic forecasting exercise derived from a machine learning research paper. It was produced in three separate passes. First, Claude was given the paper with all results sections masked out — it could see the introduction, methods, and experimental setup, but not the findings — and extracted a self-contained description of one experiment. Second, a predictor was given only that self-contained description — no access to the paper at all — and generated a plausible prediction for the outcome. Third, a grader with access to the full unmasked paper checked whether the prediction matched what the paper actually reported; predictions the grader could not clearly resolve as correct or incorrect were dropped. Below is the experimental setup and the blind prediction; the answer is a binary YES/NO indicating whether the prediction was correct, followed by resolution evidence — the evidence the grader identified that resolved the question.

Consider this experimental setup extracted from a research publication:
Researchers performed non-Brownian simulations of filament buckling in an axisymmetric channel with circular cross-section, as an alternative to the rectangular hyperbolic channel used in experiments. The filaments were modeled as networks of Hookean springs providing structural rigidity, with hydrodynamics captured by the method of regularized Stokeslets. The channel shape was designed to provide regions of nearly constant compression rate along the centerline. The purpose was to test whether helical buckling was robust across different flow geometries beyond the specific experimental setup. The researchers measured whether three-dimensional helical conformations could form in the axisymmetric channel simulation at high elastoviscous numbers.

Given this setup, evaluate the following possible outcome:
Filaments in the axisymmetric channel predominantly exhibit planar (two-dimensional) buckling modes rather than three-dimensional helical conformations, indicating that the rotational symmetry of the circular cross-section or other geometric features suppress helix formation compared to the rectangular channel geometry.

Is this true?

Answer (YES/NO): NO